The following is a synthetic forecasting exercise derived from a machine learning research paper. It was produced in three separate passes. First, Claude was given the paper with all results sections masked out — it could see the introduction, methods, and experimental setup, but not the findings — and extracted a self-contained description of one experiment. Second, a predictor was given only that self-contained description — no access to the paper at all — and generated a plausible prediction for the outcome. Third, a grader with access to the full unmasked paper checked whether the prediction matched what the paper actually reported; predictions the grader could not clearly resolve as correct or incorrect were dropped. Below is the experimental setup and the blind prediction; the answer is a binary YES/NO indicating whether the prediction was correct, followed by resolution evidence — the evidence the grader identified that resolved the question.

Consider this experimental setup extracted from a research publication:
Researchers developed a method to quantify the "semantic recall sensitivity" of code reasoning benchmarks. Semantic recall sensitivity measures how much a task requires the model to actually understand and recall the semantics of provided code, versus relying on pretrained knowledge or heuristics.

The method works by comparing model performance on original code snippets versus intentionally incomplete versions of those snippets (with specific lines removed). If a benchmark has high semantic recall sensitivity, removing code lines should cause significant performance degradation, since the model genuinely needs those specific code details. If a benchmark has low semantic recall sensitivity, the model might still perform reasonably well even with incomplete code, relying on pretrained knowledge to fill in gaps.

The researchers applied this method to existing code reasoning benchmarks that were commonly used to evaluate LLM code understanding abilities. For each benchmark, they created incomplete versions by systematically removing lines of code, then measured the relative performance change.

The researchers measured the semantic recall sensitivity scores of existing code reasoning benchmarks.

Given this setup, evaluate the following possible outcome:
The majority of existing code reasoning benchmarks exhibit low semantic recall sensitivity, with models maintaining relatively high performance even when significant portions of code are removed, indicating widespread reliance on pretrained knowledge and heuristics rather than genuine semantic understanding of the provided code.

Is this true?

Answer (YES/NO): YES